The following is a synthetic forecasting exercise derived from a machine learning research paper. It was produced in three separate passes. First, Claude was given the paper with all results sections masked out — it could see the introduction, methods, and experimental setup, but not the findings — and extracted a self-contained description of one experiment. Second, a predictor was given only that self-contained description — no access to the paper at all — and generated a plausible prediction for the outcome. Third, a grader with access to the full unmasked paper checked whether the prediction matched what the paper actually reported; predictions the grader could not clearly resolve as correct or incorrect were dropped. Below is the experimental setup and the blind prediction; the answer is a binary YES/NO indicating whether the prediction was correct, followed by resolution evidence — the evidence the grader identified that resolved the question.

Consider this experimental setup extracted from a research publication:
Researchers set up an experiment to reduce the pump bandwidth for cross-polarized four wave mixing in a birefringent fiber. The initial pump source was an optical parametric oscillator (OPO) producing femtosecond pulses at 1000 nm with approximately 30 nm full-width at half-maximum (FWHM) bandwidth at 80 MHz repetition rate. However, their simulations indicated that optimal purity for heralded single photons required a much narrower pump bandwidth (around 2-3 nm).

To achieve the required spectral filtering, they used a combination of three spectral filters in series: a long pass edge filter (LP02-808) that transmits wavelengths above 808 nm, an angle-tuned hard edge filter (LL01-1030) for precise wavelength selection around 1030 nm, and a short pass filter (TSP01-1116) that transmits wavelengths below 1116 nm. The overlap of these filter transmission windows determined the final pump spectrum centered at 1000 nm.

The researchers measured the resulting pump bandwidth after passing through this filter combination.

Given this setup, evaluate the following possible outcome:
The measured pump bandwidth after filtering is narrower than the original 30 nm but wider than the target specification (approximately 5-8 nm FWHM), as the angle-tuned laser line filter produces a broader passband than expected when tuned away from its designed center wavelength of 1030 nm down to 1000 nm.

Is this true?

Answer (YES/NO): NO